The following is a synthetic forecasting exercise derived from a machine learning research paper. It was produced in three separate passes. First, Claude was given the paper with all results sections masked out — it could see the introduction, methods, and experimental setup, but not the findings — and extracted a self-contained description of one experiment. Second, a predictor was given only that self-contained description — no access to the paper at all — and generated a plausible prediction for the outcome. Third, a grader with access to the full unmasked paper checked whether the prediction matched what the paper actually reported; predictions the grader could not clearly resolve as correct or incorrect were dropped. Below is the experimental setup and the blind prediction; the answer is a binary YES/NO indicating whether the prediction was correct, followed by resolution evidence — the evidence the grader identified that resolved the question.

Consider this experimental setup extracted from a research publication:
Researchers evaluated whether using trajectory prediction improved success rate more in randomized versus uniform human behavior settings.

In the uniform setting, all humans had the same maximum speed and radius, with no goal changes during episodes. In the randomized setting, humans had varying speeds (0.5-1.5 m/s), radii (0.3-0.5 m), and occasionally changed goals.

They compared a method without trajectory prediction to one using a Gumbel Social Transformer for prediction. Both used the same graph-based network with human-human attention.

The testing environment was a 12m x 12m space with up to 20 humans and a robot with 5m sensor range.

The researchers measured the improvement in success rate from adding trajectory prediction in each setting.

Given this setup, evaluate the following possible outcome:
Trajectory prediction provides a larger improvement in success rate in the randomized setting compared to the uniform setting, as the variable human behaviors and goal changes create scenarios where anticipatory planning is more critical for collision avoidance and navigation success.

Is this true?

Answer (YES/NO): YES